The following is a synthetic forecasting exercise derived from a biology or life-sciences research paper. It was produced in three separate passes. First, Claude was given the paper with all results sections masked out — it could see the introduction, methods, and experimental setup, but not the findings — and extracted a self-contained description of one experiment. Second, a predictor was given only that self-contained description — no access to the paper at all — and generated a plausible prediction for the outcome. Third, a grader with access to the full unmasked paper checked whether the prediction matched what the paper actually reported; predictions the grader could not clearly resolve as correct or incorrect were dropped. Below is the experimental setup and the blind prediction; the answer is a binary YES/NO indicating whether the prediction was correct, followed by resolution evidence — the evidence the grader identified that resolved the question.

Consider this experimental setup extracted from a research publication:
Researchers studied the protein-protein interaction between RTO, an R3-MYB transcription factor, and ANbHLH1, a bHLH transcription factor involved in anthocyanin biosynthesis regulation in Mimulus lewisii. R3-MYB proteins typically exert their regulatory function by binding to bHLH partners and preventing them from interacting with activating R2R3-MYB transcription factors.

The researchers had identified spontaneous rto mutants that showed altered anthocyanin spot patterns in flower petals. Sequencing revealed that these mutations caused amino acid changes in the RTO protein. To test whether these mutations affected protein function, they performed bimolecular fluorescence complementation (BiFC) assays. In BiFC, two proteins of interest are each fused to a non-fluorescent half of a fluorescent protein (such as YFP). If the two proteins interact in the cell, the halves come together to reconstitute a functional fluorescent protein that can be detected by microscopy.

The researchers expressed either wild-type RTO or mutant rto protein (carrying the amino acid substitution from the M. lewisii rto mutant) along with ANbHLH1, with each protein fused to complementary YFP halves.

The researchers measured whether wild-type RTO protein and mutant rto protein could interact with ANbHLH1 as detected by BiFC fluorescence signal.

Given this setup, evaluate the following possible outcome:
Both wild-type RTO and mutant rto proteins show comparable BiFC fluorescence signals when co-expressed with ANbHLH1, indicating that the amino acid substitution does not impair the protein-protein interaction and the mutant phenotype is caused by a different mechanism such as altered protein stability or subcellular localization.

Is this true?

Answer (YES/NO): NO